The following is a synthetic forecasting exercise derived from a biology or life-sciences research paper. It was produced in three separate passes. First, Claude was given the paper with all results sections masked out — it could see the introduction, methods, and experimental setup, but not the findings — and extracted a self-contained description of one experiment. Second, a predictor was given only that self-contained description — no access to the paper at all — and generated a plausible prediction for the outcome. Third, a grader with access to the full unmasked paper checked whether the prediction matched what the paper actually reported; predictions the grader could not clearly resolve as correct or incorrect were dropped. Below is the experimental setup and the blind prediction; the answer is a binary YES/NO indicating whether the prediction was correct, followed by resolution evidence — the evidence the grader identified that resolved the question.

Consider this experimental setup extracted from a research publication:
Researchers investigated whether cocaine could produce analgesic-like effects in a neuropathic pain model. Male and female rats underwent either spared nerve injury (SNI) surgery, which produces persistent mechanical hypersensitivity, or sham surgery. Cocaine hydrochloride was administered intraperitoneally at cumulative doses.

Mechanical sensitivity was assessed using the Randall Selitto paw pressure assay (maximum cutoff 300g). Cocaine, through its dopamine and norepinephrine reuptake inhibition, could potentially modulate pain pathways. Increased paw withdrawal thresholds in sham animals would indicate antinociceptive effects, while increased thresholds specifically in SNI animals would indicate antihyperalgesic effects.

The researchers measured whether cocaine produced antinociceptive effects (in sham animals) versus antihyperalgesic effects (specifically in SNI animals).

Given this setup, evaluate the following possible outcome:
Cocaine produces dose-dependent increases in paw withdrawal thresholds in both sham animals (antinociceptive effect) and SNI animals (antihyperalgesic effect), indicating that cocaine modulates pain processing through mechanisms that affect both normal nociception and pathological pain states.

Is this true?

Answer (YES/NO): NO